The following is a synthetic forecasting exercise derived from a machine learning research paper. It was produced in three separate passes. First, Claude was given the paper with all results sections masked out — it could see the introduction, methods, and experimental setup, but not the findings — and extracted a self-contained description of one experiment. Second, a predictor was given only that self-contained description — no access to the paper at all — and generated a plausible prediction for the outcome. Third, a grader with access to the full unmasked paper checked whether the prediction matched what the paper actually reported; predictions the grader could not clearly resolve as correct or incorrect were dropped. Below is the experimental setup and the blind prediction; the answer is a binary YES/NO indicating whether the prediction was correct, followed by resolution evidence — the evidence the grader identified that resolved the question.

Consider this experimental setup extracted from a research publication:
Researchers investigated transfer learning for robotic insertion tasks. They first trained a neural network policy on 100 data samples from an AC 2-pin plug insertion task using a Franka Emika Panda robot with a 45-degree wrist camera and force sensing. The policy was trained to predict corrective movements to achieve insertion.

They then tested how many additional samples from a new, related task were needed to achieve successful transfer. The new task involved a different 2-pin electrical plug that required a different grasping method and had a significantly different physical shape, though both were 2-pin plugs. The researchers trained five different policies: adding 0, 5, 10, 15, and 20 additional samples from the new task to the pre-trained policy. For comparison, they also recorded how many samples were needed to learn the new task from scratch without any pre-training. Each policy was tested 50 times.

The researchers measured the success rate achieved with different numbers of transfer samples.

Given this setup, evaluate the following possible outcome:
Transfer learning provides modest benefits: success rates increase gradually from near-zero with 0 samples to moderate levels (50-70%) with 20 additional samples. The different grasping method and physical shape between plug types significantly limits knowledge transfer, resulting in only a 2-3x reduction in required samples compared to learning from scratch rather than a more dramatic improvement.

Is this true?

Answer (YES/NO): NO